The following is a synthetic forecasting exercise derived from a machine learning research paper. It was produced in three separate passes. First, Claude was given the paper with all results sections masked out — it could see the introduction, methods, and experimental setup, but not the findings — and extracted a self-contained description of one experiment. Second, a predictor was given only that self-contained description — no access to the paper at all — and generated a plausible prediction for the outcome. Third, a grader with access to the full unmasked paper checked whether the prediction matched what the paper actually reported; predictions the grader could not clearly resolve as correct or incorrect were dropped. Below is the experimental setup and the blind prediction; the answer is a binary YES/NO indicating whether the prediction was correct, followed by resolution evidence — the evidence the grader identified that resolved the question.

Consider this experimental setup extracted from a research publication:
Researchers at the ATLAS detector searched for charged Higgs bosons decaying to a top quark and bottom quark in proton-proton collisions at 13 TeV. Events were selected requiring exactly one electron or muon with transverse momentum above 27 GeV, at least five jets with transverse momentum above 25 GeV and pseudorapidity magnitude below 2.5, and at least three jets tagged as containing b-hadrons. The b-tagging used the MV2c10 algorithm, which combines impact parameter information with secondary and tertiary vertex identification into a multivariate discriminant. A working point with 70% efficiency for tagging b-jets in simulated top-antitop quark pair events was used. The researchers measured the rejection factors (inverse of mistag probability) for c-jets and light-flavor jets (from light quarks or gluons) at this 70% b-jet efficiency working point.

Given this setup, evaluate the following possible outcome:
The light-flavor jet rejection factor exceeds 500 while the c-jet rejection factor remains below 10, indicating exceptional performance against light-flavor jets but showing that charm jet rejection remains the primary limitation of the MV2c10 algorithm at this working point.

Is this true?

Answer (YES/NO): NO